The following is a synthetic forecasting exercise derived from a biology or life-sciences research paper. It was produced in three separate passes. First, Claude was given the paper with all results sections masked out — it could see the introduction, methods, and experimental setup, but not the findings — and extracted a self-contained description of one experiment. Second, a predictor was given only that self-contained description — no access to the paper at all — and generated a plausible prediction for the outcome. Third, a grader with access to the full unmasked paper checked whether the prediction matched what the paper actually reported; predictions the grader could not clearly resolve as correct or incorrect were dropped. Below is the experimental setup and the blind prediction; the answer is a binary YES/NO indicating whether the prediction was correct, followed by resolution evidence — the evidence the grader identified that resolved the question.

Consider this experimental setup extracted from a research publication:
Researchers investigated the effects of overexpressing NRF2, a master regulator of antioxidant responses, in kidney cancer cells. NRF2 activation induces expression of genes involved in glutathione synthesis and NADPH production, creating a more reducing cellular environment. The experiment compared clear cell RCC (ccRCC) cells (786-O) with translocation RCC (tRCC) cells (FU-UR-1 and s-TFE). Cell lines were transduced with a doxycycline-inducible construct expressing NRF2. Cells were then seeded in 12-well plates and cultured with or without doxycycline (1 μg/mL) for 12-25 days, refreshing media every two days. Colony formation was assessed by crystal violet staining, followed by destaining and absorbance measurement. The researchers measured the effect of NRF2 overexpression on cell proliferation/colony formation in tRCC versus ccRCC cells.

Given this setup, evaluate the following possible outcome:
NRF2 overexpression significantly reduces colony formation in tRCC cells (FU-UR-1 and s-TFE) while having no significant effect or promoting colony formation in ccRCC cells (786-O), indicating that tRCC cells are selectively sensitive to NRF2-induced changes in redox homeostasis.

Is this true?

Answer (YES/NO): YES